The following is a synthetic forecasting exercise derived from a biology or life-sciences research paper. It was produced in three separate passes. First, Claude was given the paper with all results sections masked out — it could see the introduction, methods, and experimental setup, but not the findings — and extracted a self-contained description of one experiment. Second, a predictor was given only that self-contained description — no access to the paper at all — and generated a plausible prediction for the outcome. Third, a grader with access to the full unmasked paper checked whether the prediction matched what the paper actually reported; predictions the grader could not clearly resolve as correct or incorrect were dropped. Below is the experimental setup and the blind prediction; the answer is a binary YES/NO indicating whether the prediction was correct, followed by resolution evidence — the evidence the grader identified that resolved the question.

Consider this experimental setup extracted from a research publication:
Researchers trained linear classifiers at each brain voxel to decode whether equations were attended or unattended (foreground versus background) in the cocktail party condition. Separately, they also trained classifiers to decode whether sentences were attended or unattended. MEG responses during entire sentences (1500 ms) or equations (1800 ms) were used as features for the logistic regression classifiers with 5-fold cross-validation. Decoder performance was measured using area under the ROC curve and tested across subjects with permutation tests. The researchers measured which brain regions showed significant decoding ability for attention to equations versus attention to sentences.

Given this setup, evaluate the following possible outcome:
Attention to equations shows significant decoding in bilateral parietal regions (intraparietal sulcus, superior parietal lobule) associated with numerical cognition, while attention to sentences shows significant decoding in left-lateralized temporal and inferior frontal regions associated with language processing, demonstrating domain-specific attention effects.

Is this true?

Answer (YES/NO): NO